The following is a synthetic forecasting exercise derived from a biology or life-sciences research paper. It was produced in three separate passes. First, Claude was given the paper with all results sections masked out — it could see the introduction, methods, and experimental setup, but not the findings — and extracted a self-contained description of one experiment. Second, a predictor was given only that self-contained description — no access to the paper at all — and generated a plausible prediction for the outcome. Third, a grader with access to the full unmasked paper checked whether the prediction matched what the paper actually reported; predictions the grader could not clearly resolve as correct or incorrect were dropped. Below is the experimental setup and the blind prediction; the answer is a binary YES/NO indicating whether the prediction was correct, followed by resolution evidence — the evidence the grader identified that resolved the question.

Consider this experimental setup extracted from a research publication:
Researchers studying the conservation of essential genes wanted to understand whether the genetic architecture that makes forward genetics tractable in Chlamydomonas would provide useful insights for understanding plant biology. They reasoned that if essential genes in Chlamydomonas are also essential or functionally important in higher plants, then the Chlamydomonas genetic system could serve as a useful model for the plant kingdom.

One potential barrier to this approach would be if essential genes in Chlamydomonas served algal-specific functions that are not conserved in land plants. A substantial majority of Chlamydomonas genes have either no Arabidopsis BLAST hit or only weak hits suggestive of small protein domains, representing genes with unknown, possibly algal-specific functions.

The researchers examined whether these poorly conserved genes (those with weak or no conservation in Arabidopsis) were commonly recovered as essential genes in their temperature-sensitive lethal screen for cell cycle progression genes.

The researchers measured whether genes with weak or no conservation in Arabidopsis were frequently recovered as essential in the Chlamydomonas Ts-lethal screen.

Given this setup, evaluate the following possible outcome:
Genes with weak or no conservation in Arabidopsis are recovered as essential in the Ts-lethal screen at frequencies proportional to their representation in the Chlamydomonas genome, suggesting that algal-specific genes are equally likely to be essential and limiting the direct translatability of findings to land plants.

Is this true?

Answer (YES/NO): NO